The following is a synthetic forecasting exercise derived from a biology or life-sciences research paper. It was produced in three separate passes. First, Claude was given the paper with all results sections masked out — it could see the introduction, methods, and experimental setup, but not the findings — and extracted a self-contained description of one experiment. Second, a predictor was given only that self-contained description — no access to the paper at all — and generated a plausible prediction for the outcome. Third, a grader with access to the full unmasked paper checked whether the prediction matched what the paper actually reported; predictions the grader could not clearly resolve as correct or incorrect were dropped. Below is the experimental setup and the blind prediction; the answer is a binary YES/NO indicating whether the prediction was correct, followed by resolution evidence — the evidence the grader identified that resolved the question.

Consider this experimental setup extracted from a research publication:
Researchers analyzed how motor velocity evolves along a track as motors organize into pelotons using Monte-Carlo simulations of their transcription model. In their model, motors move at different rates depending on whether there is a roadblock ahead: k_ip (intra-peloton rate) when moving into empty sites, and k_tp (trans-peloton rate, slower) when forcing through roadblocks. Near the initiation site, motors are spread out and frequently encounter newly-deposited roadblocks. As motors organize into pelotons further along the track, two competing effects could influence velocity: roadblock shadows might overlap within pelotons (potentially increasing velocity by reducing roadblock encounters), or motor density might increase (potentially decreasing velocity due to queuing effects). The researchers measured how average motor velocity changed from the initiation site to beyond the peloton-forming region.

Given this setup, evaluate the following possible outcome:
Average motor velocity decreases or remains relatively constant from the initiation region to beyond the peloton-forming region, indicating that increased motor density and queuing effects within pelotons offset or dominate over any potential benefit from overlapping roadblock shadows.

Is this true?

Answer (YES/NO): YES